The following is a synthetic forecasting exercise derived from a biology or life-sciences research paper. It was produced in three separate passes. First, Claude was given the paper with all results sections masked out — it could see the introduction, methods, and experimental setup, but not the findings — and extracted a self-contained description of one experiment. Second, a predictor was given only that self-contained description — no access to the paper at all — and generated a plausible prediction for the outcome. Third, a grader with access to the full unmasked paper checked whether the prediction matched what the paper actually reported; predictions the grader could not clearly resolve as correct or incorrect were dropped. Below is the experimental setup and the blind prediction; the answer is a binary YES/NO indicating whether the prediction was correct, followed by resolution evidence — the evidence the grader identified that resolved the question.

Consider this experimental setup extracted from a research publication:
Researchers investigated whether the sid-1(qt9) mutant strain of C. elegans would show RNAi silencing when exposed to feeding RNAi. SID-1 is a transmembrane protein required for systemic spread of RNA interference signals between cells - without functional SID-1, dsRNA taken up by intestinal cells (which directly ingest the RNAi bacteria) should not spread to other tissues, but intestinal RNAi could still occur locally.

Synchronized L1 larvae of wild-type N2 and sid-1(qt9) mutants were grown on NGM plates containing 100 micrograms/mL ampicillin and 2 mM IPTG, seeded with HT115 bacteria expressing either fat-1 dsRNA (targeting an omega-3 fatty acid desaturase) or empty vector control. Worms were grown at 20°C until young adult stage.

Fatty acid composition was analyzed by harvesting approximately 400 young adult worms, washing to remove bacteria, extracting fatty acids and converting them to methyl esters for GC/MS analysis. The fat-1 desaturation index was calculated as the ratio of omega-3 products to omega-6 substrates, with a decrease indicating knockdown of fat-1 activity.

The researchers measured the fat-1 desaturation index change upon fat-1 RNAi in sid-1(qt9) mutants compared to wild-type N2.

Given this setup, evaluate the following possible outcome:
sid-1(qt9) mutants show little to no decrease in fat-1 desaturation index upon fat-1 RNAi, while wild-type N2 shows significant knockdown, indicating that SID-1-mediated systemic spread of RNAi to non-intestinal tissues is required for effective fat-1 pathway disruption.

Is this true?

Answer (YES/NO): YES